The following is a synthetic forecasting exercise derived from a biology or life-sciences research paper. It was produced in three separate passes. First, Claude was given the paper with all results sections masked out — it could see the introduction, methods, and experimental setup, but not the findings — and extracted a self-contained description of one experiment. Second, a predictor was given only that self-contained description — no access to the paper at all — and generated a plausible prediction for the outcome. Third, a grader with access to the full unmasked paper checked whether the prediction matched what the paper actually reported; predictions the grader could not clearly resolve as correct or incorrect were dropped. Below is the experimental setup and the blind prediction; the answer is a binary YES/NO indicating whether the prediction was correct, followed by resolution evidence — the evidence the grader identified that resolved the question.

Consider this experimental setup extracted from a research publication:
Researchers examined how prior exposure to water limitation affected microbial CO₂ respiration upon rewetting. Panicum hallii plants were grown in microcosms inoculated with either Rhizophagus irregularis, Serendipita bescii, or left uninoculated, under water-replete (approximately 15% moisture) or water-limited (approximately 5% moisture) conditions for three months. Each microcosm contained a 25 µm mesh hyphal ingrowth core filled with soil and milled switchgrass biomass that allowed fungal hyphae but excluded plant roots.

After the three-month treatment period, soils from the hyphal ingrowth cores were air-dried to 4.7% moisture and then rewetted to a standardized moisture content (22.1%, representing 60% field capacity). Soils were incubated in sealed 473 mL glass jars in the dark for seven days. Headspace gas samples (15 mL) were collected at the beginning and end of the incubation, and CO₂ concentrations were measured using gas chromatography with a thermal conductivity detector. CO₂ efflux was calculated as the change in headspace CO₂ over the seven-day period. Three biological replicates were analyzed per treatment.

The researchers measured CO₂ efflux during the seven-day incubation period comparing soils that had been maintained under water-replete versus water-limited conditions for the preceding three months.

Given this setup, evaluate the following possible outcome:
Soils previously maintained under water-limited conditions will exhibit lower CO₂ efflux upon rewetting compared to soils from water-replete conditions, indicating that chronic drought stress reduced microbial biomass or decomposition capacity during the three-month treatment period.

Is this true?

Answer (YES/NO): NO